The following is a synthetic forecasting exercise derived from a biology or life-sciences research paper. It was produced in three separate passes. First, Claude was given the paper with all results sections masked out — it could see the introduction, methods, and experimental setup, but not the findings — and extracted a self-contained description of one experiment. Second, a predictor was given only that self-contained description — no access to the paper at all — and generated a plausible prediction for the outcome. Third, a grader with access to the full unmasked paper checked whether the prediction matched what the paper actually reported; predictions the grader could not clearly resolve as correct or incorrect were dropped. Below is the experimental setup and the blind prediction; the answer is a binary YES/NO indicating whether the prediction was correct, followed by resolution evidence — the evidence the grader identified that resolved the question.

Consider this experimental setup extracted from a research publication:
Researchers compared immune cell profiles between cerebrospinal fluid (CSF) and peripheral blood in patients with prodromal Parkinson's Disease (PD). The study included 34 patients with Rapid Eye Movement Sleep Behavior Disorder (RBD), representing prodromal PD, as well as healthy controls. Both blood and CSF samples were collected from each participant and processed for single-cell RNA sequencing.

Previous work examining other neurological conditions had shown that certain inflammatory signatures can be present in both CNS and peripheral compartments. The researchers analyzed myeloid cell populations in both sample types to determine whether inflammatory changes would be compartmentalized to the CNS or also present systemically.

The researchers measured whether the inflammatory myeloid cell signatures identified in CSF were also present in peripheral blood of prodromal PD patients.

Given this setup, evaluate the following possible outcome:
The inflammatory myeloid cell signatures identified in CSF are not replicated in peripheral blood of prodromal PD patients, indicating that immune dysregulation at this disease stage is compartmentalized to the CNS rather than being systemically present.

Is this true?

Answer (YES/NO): YES